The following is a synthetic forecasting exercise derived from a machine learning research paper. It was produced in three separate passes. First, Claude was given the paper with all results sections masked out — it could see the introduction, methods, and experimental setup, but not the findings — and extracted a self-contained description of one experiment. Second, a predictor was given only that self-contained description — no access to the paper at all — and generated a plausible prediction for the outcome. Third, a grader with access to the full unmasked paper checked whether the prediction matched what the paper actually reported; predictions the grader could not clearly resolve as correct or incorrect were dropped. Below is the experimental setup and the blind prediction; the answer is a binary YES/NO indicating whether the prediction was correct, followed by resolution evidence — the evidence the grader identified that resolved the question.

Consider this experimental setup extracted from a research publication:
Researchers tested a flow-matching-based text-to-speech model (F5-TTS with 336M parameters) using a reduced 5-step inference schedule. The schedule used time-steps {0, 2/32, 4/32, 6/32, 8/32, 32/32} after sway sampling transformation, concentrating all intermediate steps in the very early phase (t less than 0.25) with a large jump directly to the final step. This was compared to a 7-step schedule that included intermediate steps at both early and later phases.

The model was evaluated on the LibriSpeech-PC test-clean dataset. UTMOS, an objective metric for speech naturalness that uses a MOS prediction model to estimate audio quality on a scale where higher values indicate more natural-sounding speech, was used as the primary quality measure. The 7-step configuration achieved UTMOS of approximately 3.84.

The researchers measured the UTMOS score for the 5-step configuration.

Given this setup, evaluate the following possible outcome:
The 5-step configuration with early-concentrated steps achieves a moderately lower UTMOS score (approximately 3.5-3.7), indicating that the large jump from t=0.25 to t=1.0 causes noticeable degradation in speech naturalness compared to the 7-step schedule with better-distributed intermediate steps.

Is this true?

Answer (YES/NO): NO